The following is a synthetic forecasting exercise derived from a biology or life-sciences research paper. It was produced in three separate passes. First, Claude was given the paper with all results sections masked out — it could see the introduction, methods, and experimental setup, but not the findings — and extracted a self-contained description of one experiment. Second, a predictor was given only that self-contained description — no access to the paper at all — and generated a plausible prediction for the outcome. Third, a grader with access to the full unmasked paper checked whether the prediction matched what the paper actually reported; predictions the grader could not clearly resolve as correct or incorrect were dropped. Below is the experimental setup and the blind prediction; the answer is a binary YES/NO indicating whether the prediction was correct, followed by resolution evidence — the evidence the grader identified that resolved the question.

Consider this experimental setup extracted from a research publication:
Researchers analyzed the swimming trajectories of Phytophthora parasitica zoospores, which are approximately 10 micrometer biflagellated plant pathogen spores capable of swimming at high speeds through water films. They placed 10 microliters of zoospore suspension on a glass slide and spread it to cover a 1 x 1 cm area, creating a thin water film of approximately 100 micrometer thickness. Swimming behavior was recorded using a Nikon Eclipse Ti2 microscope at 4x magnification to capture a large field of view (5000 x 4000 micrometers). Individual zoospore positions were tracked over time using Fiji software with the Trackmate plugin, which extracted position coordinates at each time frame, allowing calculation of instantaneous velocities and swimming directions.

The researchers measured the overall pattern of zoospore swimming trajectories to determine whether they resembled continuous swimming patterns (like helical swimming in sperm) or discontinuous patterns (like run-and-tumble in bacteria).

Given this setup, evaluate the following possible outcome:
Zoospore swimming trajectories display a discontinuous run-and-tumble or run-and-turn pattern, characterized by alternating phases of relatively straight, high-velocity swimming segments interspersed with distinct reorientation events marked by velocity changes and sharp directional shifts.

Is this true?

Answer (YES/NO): YES